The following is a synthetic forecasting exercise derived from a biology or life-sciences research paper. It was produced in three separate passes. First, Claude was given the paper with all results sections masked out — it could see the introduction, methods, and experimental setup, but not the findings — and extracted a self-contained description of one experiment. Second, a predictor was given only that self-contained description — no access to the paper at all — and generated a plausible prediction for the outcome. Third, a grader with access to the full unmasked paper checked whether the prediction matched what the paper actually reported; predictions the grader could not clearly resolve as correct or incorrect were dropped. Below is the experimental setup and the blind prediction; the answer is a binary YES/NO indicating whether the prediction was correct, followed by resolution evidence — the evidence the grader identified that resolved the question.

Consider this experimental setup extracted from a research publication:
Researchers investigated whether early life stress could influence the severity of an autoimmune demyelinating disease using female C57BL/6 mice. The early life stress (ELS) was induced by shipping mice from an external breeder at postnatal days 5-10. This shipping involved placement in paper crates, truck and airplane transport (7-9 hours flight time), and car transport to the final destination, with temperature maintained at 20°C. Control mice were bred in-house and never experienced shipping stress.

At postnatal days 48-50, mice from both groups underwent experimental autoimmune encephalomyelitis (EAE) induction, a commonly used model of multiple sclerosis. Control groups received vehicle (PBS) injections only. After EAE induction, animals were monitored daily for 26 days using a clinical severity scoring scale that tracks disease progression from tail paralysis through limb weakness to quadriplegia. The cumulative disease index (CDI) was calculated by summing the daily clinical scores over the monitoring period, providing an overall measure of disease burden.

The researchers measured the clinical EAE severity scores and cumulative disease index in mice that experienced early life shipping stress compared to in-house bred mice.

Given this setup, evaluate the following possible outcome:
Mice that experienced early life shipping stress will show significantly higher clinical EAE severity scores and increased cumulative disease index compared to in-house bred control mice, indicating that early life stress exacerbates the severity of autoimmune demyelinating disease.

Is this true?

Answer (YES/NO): NO